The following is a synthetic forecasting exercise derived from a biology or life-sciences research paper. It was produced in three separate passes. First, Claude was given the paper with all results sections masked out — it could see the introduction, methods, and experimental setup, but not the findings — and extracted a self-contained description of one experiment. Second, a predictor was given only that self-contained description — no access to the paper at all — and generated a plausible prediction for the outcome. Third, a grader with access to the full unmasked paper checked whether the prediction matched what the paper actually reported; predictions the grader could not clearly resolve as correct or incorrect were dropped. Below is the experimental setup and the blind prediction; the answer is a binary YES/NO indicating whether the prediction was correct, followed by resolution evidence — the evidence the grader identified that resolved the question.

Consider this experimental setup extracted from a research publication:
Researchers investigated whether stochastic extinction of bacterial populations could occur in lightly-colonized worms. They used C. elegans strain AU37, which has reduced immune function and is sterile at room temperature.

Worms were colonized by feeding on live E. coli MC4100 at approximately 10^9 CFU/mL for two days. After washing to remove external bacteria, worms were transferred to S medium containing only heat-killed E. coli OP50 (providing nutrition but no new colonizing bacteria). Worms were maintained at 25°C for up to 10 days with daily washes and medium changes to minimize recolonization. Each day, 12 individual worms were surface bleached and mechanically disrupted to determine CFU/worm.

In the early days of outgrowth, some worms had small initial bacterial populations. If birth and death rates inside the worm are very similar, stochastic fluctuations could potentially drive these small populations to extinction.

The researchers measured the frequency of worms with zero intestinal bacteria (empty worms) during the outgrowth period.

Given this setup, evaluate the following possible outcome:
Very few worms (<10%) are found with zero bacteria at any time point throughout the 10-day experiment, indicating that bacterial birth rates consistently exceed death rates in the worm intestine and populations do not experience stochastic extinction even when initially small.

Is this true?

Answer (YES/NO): NO